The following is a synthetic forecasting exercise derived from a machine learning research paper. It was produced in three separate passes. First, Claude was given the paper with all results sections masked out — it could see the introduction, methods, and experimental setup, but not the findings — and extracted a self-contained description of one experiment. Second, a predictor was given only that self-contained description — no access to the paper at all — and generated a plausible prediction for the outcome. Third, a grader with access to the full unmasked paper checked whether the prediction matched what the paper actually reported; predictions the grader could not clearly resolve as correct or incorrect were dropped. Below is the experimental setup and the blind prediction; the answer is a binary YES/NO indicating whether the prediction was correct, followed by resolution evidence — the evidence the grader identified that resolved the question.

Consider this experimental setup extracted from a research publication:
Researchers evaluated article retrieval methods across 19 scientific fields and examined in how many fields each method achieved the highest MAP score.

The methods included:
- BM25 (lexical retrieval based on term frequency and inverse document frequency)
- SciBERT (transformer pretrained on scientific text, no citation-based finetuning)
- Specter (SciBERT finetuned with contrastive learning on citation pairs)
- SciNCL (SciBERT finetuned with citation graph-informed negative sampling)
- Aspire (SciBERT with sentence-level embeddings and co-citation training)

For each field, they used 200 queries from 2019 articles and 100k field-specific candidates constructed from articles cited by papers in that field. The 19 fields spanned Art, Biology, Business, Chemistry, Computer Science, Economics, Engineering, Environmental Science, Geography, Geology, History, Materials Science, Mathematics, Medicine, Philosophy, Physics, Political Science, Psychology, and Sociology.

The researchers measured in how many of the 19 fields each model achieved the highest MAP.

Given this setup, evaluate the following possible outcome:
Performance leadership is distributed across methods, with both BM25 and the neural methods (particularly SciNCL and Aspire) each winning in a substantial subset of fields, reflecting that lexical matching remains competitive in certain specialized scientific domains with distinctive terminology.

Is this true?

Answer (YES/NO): NO